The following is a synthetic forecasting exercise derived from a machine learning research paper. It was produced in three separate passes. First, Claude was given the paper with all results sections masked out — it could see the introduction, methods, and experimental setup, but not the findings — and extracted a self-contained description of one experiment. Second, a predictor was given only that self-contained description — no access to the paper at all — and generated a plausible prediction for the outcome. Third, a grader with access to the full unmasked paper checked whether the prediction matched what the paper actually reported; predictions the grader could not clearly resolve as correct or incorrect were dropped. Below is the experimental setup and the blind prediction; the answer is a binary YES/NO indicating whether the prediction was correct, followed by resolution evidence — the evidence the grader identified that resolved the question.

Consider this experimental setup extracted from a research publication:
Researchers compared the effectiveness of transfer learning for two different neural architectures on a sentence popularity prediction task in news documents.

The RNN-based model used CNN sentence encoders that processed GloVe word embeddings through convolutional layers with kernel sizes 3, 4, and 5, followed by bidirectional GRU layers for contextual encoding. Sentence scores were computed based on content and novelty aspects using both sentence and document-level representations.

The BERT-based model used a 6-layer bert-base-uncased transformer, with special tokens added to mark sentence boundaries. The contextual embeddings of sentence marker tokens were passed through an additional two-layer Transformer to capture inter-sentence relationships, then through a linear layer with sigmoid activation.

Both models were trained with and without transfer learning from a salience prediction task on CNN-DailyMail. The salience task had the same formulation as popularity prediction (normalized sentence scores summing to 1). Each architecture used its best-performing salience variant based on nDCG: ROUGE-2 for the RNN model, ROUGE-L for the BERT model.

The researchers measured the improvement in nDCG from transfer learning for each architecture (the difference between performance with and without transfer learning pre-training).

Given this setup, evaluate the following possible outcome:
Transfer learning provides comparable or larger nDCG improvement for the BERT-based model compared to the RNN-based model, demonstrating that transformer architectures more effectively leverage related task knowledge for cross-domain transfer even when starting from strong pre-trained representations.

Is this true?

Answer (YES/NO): NO